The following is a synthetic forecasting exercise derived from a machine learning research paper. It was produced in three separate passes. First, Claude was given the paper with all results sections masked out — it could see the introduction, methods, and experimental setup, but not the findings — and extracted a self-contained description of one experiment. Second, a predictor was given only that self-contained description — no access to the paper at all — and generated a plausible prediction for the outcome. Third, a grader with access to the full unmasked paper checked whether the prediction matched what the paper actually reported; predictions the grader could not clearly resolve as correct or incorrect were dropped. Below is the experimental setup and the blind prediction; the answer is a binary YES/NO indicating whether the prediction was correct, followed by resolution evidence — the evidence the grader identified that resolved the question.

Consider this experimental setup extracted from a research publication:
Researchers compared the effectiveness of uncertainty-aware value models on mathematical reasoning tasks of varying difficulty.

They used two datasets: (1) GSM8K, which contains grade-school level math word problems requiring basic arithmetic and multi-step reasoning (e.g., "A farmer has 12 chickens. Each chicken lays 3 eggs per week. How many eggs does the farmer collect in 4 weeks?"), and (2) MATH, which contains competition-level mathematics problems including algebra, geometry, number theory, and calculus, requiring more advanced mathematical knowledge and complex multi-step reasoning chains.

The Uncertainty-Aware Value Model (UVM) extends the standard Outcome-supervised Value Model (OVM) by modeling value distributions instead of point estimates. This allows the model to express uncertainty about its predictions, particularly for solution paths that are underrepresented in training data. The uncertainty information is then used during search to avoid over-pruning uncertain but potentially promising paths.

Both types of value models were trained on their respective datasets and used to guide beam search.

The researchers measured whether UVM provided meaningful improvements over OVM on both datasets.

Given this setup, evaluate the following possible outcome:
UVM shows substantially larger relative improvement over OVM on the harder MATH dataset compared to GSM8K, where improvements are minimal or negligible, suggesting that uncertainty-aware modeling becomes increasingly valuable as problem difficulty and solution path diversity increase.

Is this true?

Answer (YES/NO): NO